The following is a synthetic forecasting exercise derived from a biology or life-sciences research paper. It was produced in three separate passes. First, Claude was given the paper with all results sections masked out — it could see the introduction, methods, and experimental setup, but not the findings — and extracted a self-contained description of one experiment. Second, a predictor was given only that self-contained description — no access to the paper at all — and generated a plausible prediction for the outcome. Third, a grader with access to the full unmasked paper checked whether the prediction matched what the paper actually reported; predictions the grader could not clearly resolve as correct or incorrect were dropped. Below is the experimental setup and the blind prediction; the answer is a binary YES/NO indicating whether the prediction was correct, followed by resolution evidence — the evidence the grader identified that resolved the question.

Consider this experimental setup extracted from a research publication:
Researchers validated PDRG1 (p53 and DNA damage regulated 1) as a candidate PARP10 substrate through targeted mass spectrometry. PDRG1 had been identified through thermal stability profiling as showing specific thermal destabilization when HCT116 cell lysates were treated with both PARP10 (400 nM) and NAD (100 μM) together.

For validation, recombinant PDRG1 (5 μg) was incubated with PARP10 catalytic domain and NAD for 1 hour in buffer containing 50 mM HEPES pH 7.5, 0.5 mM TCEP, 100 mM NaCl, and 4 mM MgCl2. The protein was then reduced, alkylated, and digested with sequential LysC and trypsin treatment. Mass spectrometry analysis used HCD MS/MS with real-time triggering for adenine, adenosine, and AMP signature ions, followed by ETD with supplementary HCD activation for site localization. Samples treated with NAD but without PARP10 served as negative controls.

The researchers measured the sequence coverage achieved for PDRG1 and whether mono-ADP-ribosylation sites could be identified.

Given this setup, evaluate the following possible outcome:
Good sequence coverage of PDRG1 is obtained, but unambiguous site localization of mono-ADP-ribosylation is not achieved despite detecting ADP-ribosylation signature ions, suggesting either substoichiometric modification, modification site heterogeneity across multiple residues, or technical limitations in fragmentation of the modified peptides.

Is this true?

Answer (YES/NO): NO